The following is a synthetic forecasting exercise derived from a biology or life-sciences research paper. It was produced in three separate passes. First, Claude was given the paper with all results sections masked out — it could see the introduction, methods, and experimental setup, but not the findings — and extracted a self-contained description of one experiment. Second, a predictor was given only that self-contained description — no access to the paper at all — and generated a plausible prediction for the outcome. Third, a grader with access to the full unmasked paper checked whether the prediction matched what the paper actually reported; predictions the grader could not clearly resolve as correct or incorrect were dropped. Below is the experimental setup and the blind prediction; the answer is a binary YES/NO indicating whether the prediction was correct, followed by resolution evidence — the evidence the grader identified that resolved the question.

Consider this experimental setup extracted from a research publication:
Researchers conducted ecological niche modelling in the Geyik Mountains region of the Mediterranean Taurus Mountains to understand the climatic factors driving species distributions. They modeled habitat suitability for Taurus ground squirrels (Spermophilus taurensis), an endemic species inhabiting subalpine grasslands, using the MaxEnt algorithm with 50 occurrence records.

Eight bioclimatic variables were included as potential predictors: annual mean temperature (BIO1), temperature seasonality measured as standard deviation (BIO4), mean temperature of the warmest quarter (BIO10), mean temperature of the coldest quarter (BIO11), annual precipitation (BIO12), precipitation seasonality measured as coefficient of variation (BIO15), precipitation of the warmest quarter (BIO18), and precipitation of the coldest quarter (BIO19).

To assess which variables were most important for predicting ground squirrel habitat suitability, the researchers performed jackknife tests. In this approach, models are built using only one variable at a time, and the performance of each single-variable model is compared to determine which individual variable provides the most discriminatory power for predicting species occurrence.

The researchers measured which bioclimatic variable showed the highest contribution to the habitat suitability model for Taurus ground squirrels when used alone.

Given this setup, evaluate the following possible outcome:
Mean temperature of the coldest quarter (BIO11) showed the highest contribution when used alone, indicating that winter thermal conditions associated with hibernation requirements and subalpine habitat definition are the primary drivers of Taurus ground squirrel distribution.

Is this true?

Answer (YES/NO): YES